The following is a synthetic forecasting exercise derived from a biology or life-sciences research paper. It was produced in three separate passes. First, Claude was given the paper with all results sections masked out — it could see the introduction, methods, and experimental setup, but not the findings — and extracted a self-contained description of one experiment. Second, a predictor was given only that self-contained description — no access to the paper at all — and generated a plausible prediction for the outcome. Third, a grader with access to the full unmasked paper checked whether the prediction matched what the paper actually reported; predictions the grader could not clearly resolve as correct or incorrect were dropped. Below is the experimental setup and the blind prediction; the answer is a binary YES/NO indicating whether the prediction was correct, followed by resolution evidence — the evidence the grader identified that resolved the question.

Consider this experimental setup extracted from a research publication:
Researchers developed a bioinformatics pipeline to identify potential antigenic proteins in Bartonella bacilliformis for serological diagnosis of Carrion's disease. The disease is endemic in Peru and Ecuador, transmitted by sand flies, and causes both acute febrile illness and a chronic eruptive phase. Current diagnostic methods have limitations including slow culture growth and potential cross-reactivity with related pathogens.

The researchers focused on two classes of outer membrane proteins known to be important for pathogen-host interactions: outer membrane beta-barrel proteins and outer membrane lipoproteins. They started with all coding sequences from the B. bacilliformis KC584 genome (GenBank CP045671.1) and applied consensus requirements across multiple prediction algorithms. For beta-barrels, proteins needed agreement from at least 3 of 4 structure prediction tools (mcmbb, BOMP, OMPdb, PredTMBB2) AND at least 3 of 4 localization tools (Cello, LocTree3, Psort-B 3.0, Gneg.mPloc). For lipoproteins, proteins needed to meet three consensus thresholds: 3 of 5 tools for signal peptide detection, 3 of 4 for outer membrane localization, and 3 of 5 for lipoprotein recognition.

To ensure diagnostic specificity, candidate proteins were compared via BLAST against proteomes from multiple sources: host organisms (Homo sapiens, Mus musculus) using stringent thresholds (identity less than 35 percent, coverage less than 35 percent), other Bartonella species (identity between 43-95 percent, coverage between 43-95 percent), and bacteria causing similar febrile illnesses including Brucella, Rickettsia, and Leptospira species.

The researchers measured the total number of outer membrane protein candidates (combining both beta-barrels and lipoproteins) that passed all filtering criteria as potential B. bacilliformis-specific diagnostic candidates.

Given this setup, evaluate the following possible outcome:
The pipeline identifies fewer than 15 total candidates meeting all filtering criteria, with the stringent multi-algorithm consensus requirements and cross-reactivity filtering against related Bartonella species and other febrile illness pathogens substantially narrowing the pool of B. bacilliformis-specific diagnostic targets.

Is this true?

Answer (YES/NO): NO